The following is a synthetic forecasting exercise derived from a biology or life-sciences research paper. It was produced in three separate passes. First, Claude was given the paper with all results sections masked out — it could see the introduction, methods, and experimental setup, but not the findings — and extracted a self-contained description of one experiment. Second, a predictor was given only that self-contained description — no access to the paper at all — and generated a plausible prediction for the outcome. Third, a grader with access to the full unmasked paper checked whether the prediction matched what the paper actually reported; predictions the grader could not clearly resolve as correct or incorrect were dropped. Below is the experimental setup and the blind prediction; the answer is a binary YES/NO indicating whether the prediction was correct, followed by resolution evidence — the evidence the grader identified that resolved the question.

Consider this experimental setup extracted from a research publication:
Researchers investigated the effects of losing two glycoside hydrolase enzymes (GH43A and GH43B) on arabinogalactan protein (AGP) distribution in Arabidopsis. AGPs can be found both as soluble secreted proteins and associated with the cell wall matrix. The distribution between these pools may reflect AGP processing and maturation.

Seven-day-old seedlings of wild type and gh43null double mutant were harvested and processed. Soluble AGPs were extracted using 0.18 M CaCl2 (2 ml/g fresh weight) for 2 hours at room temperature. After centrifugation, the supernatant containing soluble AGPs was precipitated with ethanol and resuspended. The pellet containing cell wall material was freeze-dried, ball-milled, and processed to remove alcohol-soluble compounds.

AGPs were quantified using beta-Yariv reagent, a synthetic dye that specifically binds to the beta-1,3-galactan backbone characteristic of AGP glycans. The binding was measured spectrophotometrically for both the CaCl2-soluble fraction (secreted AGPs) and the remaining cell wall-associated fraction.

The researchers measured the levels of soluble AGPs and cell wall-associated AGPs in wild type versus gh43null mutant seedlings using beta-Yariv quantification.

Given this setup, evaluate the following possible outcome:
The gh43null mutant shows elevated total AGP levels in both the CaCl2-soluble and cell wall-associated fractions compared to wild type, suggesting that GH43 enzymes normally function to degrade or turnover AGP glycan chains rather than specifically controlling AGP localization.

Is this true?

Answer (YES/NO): NO